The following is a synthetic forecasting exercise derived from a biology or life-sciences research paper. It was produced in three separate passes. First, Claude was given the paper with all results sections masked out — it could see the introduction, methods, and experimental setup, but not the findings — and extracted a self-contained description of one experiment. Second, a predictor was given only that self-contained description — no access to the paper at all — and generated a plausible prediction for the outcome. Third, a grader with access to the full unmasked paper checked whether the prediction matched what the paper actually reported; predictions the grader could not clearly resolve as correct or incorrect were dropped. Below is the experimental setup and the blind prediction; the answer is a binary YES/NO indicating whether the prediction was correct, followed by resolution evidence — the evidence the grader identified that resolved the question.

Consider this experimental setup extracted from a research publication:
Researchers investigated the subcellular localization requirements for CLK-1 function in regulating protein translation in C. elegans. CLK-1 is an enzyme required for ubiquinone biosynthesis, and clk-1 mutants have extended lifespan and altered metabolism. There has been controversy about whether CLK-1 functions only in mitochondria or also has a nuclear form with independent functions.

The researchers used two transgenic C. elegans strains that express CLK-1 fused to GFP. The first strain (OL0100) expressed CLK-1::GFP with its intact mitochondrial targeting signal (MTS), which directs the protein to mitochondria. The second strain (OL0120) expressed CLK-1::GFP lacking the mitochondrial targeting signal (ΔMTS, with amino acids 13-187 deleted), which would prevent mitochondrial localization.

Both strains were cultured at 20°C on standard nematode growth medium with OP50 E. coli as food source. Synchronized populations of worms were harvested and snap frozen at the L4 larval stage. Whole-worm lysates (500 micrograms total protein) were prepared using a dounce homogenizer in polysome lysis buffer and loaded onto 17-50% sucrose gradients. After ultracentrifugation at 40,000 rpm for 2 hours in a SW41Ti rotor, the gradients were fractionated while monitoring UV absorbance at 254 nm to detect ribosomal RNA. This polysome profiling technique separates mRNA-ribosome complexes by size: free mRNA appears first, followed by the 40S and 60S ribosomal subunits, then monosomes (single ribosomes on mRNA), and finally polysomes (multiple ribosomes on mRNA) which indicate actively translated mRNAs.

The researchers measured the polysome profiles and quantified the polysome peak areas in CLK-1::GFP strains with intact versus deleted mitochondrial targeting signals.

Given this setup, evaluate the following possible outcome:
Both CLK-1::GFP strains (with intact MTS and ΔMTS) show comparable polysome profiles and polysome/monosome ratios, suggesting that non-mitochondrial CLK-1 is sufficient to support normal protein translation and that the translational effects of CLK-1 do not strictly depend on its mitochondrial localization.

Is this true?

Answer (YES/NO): NO